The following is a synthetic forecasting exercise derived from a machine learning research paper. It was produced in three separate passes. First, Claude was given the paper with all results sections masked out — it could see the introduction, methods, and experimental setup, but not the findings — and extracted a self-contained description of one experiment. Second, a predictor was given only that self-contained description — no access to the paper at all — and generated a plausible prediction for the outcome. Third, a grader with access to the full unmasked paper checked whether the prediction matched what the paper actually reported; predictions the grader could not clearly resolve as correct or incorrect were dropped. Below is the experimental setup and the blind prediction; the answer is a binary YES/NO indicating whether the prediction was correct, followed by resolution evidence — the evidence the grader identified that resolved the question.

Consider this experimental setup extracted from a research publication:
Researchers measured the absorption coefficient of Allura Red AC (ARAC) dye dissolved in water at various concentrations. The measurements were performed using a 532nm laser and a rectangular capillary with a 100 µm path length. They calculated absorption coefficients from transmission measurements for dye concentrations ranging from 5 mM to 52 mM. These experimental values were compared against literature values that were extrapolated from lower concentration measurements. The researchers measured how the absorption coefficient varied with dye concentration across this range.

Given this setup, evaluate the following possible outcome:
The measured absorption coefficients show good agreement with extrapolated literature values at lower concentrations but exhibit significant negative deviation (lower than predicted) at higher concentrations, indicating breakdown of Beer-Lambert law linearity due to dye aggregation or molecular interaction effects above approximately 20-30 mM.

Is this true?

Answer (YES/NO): NO